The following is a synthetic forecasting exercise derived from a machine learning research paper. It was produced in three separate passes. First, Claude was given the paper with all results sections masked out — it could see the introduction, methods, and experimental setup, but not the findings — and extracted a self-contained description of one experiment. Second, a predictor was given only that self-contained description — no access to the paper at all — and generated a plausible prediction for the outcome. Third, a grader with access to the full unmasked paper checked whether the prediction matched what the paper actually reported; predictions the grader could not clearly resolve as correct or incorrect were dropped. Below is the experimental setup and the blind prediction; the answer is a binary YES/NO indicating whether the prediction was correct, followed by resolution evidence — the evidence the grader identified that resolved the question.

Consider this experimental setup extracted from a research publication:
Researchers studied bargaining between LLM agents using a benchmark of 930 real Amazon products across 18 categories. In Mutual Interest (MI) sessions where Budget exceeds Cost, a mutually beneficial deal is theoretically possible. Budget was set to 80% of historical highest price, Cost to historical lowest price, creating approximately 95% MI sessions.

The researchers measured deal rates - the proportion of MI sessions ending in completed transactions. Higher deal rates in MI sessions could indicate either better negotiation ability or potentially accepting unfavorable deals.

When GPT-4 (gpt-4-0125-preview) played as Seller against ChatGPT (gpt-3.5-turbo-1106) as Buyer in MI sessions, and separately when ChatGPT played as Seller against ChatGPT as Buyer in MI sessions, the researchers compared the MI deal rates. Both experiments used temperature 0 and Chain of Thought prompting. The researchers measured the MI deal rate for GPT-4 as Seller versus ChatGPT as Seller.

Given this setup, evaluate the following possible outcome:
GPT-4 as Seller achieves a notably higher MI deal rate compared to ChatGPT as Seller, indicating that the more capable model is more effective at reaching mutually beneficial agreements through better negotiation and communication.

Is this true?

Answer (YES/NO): YES